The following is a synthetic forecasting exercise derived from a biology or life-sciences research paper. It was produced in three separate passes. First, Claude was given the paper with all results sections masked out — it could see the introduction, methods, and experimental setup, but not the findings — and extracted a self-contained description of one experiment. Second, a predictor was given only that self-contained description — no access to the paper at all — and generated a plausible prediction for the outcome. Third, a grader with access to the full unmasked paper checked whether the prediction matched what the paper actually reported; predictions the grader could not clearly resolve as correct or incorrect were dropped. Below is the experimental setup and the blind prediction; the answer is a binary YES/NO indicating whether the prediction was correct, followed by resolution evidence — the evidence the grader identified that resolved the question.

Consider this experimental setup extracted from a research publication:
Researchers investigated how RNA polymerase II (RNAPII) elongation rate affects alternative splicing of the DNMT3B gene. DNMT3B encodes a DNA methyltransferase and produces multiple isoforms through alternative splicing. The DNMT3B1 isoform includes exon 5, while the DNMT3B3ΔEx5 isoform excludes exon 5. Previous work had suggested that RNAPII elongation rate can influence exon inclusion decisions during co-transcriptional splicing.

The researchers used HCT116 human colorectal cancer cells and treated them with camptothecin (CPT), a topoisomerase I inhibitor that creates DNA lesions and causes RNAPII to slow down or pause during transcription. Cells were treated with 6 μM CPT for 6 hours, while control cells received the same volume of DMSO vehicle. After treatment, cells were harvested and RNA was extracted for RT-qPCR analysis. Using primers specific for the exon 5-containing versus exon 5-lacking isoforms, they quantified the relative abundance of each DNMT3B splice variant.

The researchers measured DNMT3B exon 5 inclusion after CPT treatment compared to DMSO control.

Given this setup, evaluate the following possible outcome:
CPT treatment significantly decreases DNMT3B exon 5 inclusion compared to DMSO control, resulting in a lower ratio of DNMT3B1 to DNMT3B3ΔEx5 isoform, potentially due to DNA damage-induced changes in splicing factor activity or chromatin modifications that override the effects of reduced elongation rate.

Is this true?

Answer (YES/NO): YES